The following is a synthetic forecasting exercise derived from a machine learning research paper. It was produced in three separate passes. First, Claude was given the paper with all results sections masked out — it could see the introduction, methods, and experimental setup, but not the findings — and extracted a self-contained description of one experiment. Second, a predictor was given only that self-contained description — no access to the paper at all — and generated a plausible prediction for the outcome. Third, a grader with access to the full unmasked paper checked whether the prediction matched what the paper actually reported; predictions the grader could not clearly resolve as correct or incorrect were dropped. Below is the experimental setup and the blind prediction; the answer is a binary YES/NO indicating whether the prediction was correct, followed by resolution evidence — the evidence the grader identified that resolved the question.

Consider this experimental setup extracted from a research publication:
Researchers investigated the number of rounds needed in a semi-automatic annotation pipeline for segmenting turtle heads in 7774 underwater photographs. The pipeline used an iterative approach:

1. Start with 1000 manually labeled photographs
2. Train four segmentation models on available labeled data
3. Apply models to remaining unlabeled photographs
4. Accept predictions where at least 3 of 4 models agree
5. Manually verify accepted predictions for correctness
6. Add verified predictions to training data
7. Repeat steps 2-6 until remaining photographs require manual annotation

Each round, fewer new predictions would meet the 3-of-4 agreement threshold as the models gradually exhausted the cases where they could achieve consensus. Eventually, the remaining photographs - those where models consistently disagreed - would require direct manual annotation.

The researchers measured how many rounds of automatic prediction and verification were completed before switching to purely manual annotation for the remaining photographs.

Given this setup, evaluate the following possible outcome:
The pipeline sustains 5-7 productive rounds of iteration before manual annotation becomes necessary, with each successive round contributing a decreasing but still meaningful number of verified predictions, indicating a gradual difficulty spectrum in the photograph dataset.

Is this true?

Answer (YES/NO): NO